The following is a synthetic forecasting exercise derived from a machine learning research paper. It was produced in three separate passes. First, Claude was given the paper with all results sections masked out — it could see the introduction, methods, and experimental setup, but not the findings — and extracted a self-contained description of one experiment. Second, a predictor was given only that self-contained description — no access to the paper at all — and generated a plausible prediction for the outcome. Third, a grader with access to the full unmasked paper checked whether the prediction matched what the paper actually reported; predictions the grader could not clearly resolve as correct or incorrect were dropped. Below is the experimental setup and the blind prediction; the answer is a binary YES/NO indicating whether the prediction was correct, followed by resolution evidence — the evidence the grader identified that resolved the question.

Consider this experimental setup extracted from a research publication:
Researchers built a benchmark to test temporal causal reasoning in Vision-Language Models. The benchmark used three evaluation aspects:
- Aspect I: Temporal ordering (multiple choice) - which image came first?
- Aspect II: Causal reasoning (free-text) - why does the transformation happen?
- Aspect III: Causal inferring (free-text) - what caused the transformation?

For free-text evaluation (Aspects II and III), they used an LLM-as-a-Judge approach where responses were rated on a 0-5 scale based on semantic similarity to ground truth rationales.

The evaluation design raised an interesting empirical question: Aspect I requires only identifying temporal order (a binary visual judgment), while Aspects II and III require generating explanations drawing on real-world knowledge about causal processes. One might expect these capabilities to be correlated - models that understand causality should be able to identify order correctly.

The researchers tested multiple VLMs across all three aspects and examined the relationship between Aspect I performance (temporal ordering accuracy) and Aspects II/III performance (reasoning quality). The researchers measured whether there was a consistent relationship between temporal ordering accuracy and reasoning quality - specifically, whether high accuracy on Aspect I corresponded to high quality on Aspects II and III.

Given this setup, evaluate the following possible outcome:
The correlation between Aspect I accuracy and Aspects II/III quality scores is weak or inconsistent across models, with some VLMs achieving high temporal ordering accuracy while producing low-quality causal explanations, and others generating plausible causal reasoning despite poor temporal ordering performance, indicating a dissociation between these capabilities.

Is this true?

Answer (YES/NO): YES